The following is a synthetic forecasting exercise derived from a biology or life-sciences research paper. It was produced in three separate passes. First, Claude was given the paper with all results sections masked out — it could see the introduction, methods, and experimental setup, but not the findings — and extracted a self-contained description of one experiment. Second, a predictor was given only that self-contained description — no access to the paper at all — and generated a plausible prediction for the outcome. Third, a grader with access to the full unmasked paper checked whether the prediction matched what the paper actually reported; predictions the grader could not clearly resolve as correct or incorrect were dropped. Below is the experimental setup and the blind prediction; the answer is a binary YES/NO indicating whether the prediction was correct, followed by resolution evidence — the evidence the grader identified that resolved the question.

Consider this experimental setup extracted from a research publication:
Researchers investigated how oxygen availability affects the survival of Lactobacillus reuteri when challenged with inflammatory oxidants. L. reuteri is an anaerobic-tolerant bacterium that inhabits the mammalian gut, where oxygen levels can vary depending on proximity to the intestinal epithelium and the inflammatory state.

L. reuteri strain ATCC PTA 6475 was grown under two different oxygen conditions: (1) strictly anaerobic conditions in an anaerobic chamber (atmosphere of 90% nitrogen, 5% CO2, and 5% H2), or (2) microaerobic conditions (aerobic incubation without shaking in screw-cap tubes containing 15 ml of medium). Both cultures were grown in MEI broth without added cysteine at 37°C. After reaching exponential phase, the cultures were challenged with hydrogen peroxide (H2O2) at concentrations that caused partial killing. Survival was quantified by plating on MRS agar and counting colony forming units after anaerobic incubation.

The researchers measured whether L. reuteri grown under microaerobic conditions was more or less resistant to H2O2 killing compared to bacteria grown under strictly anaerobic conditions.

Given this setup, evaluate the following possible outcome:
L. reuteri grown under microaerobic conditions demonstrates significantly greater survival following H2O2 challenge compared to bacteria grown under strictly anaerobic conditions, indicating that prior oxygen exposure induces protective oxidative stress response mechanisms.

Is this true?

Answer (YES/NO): NO